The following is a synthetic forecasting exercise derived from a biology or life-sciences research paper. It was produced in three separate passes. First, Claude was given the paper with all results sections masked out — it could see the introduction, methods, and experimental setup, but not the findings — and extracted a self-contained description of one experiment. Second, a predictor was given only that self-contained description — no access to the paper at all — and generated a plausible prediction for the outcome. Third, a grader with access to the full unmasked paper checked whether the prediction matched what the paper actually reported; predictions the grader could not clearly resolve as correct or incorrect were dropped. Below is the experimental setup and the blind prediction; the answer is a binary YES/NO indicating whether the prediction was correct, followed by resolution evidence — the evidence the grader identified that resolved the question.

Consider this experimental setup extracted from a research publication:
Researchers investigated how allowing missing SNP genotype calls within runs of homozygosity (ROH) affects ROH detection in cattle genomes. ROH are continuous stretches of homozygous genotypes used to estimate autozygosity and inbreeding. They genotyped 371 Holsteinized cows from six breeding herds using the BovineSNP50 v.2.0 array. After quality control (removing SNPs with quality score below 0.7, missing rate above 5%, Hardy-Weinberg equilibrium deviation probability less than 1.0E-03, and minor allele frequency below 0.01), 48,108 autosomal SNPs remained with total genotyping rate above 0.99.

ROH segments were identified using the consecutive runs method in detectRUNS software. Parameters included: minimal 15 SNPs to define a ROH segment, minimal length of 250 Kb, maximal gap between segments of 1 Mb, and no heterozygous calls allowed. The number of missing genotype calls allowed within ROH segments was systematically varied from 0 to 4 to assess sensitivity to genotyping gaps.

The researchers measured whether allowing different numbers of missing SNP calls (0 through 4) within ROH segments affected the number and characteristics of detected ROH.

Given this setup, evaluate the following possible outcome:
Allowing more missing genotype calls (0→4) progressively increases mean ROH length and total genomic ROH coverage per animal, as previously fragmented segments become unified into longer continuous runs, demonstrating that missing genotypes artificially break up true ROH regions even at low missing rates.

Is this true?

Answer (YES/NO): NO